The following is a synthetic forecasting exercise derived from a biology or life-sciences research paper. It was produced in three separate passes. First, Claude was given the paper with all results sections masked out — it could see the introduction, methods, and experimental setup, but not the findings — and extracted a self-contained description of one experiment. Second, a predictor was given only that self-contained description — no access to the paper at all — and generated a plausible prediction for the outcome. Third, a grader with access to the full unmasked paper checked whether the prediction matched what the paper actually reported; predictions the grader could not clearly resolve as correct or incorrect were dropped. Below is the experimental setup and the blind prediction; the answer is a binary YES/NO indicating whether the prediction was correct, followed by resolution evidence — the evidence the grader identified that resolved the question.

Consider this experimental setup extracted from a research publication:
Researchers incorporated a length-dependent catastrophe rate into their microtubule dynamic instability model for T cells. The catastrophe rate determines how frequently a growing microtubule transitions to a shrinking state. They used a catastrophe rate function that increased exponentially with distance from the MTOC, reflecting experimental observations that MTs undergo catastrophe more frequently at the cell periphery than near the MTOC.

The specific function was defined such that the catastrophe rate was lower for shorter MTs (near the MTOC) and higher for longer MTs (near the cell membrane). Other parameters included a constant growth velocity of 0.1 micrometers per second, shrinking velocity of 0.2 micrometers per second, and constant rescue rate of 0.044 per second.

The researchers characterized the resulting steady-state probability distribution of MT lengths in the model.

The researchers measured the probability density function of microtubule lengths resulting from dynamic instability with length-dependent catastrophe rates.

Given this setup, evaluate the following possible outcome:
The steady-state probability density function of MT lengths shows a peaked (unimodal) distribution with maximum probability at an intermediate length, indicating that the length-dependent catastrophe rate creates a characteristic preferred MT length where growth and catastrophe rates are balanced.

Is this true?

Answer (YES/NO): YES